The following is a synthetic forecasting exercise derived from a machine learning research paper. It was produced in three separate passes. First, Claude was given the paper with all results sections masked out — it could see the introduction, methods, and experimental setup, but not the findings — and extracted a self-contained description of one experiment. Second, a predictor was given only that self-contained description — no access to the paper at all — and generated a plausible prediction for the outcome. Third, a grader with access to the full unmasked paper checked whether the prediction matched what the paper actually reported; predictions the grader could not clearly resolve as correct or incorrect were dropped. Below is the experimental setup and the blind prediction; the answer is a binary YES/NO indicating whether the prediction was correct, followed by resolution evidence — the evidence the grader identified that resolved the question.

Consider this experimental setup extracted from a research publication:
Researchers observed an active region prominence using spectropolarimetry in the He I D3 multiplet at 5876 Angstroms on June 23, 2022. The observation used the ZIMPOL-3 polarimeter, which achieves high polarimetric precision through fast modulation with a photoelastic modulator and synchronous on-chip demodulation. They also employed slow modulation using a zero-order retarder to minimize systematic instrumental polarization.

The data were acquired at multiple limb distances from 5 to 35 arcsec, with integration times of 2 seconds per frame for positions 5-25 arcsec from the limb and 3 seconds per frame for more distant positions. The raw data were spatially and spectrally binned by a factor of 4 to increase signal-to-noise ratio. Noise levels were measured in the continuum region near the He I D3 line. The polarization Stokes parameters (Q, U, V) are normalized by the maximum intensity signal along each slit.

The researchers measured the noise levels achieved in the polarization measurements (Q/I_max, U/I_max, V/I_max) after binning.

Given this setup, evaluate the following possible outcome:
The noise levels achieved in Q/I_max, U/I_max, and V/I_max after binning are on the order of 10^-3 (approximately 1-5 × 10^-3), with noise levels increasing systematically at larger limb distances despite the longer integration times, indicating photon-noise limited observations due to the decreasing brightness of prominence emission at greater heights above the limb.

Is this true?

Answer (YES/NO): NO